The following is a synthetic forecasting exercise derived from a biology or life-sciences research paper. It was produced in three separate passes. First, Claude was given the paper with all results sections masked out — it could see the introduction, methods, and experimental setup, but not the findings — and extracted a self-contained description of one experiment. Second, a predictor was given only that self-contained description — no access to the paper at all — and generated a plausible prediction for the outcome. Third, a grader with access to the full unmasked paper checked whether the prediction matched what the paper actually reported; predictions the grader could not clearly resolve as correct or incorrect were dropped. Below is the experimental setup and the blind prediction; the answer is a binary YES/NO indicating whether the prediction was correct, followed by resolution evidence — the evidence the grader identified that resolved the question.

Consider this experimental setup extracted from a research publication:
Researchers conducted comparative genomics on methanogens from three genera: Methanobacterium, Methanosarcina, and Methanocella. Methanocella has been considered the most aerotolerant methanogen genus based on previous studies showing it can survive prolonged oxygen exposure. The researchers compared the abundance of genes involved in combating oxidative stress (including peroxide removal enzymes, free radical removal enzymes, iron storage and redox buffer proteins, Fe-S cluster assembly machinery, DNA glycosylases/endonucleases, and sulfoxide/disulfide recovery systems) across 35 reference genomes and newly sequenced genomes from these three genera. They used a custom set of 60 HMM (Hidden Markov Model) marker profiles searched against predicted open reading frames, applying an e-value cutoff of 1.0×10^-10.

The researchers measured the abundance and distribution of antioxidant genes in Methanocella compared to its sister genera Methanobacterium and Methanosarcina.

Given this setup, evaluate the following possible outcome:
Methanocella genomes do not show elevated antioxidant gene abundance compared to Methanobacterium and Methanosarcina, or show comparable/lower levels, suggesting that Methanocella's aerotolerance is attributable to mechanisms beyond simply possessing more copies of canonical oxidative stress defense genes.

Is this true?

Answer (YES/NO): YES